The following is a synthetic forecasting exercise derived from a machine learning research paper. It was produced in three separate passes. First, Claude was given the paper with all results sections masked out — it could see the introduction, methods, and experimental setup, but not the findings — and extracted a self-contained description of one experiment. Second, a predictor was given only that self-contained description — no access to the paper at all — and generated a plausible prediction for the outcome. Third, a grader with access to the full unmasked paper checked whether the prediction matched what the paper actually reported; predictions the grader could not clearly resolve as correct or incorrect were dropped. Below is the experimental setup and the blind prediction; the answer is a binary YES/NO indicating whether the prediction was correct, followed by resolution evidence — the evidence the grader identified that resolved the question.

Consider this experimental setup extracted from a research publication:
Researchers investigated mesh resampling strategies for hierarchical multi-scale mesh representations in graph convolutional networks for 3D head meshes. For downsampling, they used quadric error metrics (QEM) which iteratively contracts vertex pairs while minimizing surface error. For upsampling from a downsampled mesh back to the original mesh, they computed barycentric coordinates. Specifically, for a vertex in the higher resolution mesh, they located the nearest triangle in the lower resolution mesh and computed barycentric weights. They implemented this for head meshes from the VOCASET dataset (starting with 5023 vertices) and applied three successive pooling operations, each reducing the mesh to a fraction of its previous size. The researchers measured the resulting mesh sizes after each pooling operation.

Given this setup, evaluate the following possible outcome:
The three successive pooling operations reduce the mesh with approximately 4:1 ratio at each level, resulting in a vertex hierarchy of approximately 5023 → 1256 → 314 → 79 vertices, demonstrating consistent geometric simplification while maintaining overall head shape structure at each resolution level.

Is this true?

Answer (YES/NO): YES